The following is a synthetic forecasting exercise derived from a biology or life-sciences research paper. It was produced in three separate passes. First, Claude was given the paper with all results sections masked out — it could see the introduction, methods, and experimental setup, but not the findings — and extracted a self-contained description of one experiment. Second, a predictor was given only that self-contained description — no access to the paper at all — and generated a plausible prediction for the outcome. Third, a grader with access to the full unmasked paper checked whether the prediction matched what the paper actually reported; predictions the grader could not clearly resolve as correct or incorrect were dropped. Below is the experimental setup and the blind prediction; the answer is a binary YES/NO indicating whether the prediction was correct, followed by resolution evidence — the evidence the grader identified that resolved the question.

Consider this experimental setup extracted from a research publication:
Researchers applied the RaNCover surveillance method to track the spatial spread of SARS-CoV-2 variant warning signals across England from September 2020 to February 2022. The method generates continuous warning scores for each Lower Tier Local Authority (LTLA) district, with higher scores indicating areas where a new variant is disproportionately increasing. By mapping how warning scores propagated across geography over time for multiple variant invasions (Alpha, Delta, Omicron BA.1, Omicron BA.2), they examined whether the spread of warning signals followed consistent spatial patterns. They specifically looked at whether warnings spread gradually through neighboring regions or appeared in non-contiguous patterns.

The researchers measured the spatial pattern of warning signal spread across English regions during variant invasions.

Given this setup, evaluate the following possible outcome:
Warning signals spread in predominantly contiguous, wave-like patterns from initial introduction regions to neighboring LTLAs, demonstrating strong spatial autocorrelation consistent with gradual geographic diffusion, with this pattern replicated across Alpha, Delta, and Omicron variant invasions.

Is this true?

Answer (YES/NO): NO